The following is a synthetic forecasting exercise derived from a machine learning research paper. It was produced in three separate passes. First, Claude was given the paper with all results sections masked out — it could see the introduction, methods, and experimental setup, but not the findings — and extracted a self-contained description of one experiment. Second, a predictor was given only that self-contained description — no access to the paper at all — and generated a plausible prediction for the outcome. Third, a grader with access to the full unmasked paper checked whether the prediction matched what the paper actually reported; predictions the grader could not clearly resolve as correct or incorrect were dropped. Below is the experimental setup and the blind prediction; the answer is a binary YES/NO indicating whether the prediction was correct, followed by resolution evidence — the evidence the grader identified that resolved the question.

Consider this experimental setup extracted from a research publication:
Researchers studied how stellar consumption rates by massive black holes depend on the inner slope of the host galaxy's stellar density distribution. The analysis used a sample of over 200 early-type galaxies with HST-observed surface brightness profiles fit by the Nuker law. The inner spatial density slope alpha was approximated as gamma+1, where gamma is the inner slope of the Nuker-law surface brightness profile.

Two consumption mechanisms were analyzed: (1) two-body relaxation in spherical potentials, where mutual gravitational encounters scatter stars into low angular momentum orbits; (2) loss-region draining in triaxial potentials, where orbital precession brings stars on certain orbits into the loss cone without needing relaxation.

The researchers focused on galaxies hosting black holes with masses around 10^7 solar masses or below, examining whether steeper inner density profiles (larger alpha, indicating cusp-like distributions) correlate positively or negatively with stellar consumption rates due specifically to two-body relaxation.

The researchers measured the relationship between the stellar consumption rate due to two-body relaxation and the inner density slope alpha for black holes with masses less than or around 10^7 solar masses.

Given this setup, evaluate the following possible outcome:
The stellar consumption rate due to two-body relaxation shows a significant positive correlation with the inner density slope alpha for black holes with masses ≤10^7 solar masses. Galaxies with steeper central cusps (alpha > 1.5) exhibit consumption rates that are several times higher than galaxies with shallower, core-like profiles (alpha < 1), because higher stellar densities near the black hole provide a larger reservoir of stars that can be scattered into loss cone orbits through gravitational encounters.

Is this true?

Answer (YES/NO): NO